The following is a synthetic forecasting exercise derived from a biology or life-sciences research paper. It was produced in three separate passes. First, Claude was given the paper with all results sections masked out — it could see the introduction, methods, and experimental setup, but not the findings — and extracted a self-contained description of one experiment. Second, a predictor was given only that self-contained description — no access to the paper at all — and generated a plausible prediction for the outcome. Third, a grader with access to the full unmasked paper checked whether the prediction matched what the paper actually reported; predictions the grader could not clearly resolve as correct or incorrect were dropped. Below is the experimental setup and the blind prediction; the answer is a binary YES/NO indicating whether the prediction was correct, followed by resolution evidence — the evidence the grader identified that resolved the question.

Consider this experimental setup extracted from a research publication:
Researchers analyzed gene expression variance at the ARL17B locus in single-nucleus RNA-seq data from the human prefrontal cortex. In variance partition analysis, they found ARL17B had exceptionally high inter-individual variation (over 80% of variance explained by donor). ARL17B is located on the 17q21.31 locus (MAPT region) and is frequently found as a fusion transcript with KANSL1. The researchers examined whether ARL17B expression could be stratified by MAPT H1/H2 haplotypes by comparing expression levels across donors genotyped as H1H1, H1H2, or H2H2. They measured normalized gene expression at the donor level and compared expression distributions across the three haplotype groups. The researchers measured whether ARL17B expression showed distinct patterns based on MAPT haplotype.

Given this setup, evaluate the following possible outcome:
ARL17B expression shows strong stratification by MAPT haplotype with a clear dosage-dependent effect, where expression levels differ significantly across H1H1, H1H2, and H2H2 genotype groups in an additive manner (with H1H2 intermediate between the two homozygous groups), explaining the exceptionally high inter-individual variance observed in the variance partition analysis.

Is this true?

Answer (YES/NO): NO